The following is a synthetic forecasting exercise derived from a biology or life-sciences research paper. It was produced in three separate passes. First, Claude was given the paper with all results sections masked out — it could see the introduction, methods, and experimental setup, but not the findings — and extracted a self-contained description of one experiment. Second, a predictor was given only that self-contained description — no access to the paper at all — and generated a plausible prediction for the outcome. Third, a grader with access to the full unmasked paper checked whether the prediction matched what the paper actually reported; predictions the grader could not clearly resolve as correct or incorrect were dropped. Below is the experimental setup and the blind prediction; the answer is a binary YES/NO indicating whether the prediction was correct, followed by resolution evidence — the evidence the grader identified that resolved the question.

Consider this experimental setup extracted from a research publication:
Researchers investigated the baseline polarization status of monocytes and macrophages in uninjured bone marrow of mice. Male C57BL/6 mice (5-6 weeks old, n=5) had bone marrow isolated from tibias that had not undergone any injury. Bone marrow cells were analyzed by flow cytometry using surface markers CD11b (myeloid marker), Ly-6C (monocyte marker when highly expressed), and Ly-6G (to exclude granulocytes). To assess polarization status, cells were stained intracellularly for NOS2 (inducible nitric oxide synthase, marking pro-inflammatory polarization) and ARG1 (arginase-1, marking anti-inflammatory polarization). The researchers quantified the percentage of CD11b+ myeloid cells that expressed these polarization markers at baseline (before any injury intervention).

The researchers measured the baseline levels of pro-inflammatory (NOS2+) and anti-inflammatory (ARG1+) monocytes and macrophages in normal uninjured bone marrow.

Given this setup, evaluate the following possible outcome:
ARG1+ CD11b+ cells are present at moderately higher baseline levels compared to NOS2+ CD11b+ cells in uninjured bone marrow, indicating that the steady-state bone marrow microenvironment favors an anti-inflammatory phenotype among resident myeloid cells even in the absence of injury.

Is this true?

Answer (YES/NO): NO